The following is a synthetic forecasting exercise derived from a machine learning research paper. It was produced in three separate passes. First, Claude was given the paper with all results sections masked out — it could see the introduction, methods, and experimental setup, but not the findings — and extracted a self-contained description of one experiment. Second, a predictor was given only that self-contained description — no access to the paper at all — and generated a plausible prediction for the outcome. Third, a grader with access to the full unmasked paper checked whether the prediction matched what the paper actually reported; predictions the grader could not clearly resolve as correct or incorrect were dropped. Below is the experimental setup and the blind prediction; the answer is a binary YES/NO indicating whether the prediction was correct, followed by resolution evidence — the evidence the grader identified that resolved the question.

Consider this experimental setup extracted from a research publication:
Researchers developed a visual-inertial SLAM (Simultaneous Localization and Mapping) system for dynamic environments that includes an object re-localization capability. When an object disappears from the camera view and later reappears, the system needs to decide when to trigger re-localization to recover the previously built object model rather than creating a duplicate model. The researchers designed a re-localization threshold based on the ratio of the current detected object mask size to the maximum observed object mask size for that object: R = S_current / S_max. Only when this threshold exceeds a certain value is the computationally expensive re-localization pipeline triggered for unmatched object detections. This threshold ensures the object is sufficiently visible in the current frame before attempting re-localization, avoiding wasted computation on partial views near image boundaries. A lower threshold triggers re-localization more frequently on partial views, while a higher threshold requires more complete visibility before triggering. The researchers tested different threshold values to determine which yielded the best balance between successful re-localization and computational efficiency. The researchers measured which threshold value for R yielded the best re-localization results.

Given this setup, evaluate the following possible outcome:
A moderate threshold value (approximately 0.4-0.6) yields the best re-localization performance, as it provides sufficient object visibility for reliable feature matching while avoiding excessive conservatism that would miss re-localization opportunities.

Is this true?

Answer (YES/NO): NO